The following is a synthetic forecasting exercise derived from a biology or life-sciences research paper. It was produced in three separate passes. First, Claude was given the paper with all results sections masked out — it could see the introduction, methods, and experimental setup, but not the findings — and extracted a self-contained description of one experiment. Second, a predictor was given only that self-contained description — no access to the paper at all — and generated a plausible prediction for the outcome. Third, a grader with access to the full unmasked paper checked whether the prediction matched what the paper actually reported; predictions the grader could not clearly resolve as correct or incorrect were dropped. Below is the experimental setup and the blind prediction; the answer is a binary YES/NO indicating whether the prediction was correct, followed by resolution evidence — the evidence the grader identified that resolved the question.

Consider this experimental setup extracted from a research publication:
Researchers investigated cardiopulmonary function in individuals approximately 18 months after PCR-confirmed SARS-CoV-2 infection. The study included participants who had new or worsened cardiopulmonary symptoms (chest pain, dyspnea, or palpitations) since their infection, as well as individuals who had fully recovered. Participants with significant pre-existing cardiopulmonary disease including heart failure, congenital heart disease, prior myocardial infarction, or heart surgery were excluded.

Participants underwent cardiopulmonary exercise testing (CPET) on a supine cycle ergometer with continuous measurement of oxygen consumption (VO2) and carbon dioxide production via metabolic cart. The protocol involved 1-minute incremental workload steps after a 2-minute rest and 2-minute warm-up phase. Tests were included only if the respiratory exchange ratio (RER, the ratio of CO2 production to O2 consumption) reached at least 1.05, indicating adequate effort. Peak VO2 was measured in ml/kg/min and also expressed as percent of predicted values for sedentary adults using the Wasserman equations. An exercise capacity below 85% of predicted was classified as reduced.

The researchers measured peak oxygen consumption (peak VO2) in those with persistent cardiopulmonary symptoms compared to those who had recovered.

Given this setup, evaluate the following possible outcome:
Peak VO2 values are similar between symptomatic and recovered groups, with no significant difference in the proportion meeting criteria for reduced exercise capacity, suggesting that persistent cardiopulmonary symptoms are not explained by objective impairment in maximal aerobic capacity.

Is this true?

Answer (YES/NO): NO